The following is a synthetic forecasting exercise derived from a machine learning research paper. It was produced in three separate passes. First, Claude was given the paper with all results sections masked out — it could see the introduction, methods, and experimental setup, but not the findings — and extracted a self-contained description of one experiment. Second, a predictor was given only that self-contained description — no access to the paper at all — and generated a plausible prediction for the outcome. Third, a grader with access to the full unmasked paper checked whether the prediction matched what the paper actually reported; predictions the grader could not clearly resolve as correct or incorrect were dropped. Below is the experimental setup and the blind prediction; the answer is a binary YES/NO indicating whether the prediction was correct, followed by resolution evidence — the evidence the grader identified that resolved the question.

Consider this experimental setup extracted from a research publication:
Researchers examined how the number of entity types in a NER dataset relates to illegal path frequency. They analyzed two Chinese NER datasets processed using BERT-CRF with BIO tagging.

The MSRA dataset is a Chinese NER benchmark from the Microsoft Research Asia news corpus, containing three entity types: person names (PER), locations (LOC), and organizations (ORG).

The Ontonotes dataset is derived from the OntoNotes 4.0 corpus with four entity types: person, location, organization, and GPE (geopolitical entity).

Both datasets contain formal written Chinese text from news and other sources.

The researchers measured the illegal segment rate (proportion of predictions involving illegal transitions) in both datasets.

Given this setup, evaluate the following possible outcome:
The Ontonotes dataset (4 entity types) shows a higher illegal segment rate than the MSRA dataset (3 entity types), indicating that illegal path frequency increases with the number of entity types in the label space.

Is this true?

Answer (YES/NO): NO